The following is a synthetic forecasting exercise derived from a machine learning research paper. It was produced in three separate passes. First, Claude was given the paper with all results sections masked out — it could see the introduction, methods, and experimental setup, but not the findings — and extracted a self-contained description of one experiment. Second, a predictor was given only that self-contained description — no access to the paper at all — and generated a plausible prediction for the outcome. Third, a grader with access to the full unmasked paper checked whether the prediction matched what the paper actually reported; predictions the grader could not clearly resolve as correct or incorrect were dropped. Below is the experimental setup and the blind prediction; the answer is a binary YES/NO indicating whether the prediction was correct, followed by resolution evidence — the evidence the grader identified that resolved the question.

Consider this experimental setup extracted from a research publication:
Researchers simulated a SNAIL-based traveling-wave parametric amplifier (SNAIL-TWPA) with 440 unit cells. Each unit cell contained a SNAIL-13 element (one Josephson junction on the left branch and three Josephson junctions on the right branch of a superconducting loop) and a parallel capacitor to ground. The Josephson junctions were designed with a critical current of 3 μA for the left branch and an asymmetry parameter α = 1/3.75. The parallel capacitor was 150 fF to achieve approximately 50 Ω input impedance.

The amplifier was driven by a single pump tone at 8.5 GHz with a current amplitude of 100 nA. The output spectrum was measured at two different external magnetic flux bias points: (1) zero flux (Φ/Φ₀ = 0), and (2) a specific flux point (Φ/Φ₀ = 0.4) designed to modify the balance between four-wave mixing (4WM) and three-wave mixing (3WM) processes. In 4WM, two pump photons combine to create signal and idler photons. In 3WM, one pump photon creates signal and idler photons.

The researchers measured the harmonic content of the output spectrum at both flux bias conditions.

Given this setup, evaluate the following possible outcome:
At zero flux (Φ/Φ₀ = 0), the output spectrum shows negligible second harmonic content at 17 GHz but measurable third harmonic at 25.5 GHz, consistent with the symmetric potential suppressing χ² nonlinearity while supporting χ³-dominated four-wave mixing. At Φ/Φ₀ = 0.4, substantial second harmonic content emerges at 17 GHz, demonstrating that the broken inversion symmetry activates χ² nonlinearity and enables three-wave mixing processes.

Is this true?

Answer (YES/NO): YES